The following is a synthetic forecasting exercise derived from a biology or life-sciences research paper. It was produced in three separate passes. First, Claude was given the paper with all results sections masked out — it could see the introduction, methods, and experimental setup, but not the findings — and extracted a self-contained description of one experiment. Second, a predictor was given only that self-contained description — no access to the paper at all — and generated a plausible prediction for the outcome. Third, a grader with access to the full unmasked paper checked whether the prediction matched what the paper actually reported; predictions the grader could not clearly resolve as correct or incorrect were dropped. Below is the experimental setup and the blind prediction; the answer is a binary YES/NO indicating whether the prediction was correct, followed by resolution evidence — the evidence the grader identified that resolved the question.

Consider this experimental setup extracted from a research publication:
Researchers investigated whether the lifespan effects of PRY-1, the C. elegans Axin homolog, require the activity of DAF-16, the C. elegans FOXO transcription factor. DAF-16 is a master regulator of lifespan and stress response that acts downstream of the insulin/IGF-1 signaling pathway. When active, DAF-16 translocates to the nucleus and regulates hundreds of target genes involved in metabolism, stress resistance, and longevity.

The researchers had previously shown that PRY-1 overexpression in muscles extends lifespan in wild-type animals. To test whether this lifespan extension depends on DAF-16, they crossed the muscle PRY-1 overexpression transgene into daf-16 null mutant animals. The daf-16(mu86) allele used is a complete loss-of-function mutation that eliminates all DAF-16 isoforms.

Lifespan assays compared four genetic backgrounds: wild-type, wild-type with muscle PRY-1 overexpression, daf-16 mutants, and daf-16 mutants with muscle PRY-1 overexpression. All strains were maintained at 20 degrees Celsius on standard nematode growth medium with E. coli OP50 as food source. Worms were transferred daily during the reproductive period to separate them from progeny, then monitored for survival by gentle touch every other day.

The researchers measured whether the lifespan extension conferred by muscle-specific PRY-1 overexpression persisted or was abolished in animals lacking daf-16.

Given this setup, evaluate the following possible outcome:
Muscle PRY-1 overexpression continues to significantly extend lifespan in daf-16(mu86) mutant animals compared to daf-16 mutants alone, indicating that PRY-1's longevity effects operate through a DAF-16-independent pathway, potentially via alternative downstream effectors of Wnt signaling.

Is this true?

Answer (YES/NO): NO